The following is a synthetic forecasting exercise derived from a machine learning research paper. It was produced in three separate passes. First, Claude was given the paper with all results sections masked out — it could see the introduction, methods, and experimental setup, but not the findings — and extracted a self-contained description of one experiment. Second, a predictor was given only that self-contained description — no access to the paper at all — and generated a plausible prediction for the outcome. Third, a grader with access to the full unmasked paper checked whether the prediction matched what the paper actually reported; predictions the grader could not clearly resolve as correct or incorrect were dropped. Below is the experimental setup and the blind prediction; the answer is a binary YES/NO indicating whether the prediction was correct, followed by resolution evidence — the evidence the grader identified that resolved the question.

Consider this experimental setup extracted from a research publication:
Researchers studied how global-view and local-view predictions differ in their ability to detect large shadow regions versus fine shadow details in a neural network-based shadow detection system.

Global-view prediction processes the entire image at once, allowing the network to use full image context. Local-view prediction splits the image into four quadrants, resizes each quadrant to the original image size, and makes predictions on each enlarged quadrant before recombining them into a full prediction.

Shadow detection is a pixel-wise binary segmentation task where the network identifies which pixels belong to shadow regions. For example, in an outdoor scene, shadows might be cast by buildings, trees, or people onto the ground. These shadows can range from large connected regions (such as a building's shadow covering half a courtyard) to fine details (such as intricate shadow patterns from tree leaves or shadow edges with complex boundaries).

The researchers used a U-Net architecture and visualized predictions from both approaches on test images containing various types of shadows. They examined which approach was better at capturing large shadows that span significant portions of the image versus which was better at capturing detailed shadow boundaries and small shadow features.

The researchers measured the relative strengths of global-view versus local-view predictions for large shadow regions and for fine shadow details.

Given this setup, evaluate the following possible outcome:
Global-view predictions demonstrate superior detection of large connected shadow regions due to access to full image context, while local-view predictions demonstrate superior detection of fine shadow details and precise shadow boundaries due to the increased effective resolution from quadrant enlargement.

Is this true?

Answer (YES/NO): YES